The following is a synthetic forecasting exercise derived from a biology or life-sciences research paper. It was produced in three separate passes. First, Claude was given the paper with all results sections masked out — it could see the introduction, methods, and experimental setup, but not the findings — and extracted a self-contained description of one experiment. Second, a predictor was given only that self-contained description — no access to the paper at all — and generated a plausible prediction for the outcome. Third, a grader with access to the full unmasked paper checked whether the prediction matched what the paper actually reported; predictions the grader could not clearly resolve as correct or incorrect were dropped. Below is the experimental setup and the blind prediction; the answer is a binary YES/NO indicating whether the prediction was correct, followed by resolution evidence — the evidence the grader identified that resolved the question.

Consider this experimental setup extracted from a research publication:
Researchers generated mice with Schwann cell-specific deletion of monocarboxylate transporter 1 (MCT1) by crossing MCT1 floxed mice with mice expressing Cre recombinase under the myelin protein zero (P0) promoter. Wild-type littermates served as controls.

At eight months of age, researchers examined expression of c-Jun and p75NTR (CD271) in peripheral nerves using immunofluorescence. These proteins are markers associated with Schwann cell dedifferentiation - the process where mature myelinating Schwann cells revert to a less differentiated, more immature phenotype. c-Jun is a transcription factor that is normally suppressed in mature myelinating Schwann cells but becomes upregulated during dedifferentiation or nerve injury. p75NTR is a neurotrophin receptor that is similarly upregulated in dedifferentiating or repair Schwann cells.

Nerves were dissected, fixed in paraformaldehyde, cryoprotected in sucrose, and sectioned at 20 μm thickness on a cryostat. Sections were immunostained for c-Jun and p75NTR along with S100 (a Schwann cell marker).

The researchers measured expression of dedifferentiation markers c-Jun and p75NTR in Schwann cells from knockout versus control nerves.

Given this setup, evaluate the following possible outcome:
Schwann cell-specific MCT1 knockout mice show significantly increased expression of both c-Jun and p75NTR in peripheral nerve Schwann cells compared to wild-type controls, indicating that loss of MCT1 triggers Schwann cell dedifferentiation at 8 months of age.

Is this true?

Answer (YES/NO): YES